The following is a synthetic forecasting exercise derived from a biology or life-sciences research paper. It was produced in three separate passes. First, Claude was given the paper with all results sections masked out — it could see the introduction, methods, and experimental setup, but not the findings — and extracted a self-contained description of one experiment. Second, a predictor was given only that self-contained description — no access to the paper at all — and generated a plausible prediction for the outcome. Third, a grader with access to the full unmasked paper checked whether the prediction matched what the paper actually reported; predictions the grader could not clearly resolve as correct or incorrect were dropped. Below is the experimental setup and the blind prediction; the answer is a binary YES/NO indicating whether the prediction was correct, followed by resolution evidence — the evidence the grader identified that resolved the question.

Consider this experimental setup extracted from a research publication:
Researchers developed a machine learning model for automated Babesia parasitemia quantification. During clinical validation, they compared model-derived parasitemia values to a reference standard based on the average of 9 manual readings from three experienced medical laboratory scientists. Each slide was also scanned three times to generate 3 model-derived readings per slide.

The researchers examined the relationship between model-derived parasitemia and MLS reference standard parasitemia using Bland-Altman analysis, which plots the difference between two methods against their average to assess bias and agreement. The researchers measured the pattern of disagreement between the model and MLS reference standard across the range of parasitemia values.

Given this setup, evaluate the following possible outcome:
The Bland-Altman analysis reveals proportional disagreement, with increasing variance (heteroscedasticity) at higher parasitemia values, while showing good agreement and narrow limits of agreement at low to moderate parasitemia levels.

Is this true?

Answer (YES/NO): NO